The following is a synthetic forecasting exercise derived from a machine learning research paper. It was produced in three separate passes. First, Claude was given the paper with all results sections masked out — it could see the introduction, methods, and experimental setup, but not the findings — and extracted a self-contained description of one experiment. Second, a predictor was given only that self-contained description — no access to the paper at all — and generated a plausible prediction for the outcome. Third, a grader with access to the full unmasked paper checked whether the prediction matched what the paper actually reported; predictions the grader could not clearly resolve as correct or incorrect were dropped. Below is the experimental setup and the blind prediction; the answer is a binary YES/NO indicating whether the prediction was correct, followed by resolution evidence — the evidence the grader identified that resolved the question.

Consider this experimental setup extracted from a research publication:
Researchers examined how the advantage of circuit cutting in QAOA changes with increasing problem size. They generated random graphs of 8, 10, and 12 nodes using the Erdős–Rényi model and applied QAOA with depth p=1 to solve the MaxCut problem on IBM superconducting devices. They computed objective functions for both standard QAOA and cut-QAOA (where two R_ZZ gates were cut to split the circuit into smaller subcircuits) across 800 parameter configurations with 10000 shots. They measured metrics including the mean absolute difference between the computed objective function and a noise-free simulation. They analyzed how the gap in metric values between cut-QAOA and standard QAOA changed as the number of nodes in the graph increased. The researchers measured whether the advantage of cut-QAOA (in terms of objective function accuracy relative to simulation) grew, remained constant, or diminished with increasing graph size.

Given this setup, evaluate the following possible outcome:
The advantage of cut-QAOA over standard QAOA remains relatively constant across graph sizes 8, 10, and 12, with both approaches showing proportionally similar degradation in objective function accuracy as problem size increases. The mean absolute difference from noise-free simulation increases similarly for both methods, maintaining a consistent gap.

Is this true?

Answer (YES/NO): NO